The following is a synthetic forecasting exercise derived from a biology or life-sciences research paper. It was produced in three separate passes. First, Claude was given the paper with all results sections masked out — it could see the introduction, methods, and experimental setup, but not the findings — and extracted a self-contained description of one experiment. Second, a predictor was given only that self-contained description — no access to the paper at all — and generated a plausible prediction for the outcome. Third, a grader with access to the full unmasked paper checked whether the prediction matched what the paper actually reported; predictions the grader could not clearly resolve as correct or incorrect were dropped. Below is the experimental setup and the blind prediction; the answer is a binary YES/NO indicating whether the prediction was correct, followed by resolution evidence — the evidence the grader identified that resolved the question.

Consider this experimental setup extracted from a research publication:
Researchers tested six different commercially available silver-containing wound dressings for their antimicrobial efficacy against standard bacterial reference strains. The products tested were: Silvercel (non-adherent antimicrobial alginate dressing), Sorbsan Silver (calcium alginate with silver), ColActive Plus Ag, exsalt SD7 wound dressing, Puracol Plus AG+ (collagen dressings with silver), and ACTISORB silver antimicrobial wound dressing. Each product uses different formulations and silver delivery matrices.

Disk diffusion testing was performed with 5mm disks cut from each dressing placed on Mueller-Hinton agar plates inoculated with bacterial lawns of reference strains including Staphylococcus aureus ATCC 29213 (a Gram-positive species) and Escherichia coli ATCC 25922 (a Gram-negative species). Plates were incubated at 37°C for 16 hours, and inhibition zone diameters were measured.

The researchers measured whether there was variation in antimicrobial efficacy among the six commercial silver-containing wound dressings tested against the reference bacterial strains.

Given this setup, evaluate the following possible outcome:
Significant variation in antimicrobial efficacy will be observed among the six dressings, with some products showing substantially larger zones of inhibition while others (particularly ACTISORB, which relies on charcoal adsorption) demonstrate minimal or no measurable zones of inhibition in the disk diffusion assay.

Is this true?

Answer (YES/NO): NO